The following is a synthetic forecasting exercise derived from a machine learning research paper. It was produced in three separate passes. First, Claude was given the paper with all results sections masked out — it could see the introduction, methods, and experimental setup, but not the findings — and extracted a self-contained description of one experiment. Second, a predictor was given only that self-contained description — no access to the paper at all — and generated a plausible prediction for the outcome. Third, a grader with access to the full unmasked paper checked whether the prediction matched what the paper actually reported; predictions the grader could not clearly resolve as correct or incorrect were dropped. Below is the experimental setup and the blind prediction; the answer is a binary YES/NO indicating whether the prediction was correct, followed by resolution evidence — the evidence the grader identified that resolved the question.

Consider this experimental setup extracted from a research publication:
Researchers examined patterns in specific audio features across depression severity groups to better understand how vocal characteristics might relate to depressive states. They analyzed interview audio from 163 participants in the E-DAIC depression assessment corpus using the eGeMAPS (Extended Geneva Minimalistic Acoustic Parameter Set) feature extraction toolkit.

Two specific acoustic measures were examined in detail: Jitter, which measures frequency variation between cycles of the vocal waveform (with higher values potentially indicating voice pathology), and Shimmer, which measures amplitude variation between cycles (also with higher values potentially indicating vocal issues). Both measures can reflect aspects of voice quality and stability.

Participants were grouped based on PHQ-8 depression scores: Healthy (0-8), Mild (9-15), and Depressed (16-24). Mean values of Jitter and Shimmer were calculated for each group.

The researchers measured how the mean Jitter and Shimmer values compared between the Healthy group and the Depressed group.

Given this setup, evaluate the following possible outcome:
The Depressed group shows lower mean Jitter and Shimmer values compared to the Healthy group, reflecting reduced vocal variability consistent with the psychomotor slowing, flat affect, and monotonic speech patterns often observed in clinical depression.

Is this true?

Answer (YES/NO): YES